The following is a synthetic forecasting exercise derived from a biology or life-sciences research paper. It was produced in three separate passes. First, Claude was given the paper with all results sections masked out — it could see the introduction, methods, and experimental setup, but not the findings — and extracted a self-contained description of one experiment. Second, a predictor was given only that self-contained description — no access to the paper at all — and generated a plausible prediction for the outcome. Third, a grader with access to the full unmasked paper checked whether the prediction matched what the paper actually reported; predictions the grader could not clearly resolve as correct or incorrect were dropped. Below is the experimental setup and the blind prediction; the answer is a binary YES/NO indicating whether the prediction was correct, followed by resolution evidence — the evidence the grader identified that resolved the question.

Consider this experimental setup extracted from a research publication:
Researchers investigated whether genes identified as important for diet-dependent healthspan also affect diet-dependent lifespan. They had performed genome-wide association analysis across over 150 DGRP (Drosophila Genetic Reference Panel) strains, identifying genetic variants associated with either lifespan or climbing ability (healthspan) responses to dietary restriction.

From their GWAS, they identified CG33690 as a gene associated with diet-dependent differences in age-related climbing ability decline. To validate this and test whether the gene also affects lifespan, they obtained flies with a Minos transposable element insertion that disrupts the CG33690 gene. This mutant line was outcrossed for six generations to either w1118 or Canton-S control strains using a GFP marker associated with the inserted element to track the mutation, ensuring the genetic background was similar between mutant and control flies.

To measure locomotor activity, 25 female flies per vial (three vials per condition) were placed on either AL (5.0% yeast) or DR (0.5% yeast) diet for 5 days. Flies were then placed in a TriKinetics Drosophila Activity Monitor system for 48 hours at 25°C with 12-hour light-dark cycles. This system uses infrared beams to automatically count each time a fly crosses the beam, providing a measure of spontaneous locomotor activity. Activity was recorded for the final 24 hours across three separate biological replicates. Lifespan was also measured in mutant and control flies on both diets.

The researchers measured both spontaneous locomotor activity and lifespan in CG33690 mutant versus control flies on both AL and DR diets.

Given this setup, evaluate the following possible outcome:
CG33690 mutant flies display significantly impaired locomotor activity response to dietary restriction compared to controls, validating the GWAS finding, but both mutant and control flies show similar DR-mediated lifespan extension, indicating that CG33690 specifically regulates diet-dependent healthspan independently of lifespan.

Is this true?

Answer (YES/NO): NO